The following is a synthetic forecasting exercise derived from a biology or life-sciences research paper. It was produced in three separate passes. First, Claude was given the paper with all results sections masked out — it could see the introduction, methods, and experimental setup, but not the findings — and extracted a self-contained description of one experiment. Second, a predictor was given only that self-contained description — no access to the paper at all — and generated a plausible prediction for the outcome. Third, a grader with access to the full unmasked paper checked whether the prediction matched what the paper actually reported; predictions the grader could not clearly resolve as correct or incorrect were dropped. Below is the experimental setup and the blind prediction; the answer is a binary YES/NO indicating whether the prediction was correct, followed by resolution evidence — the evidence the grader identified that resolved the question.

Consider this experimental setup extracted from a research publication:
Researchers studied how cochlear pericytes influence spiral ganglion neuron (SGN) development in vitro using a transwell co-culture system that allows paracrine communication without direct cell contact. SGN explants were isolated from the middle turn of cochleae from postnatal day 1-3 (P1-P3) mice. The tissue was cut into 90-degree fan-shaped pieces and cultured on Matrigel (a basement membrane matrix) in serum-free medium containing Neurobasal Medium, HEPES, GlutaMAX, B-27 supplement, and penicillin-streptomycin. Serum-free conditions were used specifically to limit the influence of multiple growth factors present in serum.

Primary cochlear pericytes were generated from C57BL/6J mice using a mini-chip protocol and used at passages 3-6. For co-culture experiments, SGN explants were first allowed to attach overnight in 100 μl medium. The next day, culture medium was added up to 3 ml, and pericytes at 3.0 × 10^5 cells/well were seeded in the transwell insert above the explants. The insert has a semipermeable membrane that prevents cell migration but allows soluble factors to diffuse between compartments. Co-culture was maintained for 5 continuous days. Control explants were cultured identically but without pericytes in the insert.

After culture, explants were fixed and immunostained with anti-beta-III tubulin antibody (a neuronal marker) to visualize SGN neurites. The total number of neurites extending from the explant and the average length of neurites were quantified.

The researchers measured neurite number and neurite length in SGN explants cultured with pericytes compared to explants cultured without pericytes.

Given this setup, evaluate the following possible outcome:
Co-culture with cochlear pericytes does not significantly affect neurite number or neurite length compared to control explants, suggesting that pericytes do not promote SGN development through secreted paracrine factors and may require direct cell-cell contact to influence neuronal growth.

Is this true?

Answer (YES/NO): NO